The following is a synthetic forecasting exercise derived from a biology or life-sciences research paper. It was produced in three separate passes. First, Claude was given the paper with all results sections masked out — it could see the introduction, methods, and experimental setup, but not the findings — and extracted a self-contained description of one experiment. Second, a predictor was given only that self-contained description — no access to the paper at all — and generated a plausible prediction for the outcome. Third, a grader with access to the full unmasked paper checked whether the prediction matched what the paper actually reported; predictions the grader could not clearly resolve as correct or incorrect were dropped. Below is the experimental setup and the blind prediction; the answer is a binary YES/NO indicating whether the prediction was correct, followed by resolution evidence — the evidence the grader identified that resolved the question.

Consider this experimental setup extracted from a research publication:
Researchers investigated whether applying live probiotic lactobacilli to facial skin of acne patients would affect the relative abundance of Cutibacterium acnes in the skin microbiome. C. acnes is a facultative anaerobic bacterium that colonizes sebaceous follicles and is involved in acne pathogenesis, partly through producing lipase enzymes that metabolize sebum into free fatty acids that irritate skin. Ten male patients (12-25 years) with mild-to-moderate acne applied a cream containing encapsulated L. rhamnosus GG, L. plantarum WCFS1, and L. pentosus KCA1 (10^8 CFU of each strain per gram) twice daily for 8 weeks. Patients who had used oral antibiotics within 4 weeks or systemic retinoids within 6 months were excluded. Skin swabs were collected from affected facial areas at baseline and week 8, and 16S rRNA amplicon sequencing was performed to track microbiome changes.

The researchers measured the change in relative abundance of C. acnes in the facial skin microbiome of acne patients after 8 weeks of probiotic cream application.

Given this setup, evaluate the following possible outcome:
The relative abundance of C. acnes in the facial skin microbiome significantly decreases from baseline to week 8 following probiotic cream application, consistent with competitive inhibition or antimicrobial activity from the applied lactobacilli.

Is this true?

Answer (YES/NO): NO